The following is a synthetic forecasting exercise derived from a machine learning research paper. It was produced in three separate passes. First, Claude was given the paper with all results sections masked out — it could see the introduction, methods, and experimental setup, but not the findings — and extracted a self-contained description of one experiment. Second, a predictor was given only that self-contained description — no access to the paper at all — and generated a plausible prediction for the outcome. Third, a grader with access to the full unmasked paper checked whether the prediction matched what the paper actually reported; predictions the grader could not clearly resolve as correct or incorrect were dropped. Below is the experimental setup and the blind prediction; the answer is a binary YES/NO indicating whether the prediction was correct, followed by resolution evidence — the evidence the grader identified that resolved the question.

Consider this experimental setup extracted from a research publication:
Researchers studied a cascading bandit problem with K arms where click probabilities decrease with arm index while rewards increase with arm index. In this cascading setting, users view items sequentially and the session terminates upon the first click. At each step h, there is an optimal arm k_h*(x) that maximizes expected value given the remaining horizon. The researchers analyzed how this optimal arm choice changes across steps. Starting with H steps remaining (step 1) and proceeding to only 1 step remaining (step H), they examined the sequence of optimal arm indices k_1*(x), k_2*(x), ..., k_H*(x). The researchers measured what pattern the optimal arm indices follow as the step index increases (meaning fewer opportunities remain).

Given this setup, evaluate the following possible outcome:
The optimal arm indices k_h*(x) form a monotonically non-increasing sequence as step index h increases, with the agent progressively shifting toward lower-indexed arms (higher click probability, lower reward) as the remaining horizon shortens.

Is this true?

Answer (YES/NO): NO